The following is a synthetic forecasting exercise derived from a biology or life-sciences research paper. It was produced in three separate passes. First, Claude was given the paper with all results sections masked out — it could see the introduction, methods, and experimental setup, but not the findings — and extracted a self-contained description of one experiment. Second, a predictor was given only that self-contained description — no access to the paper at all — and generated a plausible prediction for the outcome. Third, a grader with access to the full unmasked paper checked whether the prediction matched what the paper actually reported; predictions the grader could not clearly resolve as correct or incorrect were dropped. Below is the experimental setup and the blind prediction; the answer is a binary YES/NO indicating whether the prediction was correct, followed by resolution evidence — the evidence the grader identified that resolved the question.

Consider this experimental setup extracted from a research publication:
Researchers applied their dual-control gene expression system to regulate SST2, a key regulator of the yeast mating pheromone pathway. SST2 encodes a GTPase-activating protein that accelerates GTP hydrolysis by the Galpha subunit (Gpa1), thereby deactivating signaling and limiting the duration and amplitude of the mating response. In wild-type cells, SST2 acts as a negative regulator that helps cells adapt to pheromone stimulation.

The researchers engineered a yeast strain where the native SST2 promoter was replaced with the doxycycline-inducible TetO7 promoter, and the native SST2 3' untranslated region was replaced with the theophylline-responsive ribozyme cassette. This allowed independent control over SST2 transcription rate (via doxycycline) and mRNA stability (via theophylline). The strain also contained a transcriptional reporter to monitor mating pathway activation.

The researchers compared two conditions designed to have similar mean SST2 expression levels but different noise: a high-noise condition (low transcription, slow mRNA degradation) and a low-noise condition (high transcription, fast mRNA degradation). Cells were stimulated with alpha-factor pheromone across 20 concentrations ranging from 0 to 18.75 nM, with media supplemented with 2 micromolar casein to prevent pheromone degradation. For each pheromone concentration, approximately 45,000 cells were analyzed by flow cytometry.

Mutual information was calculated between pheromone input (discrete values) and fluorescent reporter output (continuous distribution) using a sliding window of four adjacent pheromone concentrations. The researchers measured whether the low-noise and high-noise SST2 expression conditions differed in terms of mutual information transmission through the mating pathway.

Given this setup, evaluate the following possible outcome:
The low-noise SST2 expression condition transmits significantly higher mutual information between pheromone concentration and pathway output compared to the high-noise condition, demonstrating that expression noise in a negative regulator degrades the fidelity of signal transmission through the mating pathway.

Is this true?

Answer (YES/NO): YES